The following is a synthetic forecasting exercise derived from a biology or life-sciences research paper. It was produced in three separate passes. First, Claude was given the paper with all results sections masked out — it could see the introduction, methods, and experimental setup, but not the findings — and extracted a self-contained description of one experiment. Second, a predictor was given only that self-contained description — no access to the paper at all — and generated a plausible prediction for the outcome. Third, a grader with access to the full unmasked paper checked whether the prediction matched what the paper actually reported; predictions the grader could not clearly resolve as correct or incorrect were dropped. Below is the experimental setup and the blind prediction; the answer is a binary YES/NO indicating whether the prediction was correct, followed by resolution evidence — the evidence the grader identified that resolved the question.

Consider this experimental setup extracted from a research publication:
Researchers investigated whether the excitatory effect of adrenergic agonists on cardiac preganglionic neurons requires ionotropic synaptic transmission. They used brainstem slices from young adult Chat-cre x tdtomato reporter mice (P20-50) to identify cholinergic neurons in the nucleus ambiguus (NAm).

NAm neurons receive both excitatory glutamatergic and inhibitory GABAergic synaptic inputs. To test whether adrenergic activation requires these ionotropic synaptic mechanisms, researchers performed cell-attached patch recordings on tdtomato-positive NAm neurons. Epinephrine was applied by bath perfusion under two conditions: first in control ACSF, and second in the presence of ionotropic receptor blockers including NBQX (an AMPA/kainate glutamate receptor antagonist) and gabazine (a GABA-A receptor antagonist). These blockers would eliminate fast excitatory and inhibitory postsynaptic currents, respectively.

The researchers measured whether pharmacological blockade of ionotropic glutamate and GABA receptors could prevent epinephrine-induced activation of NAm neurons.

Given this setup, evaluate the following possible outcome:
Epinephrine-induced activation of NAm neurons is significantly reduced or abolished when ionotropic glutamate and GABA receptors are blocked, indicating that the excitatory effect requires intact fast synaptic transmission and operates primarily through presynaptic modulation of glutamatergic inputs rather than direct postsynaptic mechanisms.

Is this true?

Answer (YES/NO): NO